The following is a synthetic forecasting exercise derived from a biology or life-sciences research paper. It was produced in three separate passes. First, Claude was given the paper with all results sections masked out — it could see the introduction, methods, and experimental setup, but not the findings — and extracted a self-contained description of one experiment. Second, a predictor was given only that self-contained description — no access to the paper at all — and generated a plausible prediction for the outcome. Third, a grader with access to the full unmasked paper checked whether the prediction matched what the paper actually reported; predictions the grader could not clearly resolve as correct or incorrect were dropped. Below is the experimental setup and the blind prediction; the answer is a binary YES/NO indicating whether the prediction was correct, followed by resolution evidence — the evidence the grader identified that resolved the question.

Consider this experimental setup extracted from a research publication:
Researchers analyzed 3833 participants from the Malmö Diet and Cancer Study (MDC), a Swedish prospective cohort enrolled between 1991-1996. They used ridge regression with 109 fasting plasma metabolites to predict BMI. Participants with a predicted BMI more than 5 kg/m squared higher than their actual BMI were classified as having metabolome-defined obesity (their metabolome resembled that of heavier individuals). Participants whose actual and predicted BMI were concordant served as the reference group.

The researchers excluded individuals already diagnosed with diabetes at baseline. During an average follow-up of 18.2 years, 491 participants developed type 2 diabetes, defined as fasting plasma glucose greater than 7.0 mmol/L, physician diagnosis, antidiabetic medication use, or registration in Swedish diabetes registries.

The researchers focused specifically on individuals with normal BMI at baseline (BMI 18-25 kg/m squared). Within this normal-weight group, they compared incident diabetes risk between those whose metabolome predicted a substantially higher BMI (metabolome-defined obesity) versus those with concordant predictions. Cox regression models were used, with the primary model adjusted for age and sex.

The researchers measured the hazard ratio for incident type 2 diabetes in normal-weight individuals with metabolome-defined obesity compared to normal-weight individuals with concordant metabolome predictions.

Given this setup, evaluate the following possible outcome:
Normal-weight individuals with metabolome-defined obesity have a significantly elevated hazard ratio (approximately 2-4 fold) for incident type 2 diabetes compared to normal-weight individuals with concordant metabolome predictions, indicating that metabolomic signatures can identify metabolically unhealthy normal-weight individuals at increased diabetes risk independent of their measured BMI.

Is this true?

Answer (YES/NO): YES